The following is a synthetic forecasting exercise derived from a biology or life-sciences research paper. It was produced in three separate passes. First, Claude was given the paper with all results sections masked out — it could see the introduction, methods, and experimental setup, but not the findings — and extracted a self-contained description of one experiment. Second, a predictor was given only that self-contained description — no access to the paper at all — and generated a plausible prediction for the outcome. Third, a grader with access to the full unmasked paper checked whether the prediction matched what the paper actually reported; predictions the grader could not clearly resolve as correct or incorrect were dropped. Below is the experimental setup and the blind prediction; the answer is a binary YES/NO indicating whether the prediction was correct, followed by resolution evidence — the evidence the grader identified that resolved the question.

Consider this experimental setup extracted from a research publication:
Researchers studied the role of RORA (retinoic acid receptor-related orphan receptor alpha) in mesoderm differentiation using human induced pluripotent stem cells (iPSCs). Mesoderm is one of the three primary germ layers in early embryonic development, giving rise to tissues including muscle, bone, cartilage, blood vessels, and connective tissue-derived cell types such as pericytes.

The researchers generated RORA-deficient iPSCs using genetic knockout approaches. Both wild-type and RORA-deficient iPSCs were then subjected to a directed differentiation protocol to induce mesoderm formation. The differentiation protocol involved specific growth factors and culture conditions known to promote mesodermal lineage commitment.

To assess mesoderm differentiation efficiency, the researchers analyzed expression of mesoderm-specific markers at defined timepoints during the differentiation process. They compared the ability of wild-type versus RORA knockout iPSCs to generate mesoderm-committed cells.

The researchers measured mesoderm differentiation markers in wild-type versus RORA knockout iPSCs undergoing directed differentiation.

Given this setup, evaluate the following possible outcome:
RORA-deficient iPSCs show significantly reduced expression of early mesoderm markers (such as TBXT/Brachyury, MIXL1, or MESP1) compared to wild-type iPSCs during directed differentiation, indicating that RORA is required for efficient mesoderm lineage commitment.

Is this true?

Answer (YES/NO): YES